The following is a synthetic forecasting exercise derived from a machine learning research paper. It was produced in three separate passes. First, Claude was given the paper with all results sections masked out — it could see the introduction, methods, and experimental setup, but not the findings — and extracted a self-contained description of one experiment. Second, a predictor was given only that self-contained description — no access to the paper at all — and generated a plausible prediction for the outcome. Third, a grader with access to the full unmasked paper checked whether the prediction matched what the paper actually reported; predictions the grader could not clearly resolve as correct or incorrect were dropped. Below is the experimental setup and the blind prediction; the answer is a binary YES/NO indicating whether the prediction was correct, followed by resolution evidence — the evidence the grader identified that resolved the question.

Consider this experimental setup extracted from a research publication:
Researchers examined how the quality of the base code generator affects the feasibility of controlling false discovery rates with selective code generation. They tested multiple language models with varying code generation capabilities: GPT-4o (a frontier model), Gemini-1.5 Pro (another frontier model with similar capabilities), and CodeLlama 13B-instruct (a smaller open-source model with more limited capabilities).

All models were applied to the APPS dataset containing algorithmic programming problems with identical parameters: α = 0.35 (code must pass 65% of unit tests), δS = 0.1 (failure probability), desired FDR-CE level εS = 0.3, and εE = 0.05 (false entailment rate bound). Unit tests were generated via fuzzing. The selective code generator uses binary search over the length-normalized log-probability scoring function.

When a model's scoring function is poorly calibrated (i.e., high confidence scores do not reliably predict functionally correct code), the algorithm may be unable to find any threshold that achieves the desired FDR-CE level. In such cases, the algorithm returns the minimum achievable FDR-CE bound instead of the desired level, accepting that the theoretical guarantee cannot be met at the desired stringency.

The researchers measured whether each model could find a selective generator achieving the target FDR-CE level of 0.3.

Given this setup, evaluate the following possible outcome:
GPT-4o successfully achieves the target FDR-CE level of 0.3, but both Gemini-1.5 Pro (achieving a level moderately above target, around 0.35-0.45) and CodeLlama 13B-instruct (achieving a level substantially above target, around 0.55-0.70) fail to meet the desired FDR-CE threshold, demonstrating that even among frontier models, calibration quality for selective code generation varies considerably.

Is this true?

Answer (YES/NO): NO